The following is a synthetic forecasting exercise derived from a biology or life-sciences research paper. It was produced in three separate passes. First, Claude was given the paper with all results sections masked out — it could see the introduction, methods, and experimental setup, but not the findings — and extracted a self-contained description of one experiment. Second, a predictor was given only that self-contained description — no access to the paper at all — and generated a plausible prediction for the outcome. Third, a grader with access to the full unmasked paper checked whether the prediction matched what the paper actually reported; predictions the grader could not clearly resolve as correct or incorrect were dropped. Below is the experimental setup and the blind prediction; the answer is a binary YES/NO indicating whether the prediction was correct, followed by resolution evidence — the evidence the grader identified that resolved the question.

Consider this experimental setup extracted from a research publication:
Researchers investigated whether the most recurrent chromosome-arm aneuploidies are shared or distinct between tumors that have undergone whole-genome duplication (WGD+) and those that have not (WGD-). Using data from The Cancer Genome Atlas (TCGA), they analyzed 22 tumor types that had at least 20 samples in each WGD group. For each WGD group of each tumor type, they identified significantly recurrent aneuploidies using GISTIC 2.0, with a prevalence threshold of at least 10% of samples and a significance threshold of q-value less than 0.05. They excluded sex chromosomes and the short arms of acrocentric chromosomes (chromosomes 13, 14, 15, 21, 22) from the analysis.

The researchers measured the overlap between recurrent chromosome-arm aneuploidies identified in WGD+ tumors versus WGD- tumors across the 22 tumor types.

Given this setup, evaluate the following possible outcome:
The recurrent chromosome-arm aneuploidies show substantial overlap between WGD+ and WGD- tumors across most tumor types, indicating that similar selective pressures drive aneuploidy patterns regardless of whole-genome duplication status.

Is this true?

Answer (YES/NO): YES